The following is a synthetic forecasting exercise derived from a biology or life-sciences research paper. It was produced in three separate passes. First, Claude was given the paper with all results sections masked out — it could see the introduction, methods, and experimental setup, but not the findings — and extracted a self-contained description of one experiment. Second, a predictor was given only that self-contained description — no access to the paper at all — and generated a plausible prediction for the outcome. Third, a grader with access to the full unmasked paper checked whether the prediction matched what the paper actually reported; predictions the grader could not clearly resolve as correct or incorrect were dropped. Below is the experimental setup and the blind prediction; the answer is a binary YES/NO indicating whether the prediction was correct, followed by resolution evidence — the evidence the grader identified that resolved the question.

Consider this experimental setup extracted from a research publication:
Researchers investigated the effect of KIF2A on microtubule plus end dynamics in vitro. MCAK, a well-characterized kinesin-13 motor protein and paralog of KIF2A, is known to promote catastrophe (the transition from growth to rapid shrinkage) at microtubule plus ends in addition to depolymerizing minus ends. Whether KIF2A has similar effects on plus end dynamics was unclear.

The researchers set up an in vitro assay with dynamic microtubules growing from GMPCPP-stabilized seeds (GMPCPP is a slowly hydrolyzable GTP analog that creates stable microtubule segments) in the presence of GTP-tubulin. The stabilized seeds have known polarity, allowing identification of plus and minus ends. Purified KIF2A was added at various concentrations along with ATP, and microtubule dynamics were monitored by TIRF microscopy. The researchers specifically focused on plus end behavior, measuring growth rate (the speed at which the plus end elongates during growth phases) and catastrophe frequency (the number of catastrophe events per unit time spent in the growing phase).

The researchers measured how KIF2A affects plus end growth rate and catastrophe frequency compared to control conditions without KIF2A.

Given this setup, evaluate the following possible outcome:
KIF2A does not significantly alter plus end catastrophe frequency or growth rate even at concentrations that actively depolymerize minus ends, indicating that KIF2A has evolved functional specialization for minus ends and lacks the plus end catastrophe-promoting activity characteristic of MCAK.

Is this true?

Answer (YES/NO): NO